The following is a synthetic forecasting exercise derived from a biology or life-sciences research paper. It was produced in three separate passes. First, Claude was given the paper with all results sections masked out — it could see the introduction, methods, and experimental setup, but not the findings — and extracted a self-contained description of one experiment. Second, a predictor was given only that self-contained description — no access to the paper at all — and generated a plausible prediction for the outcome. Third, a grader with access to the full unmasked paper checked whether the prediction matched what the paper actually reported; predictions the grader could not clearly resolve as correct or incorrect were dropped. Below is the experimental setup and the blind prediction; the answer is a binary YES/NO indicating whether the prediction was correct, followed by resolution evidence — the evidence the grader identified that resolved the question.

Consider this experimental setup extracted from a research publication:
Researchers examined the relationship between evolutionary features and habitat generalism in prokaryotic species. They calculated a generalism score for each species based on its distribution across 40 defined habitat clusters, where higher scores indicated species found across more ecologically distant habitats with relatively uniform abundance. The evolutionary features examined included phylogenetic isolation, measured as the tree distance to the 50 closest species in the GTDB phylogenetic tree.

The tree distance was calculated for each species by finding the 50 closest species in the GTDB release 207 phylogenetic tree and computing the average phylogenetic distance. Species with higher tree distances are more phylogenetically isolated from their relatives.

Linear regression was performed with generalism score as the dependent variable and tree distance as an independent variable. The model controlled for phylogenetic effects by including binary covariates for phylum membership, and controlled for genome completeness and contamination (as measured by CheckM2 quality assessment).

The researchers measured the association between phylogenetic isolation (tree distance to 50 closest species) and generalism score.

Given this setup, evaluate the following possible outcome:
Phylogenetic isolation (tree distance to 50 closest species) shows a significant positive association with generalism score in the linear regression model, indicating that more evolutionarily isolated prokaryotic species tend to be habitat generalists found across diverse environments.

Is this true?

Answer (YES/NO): NO